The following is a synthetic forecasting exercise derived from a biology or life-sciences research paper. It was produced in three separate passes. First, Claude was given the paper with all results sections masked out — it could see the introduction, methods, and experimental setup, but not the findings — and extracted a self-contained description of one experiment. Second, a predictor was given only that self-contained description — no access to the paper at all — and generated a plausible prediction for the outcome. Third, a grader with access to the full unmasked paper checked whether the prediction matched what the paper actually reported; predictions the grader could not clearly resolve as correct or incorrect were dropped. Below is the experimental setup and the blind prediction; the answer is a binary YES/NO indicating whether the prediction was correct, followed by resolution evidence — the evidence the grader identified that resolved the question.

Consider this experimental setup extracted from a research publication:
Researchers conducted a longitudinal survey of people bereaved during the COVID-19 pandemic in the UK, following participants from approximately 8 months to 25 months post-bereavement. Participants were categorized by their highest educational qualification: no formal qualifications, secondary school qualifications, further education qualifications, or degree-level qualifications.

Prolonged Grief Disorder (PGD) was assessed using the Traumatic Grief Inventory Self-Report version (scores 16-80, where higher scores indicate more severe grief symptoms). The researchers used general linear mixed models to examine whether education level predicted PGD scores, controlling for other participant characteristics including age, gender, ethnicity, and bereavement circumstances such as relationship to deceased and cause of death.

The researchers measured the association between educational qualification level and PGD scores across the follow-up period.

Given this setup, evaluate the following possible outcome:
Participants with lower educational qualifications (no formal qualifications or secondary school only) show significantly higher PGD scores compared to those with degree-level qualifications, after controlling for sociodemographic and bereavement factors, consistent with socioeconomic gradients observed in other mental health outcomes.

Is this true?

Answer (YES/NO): YES